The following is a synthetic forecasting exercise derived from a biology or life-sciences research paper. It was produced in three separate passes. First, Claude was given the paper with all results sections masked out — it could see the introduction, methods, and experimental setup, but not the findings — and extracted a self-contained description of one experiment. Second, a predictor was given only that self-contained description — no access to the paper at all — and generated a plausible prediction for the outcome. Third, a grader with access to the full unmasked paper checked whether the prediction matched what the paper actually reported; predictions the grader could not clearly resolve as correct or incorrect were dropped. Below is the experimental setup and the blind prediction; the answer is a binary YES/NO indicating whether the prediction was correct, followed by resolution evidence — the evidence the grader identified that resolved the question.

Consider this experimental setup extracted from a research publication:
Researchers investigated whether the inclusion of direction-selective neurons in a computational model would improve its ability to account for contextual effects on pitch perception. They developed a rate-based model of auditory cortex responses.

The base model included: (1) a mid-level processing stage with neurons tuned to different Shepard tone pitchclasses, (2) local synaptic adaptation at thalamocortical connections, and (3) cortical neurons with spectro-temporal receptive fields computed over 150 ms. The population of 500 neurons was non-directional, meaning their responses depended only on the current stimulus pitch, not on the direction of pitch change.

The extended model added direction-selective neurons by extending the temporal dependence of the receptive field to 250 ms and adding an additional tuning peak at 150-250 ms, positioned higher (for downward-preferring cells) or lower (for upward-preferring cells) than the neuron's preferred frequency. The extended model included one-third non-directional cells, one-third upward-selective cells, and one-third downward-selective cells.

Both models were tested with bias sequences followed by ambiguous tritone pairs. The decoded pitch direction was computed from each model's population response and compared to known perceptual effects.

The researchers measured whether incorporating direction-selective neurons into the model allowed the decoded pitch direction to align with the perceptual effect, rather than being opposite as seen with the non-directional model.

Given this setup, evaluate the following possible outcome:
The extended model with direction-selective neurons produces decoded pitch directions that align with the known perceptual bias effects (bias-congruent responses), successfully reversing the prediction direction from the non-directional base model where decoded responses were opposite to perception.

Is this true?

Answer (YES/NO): NO